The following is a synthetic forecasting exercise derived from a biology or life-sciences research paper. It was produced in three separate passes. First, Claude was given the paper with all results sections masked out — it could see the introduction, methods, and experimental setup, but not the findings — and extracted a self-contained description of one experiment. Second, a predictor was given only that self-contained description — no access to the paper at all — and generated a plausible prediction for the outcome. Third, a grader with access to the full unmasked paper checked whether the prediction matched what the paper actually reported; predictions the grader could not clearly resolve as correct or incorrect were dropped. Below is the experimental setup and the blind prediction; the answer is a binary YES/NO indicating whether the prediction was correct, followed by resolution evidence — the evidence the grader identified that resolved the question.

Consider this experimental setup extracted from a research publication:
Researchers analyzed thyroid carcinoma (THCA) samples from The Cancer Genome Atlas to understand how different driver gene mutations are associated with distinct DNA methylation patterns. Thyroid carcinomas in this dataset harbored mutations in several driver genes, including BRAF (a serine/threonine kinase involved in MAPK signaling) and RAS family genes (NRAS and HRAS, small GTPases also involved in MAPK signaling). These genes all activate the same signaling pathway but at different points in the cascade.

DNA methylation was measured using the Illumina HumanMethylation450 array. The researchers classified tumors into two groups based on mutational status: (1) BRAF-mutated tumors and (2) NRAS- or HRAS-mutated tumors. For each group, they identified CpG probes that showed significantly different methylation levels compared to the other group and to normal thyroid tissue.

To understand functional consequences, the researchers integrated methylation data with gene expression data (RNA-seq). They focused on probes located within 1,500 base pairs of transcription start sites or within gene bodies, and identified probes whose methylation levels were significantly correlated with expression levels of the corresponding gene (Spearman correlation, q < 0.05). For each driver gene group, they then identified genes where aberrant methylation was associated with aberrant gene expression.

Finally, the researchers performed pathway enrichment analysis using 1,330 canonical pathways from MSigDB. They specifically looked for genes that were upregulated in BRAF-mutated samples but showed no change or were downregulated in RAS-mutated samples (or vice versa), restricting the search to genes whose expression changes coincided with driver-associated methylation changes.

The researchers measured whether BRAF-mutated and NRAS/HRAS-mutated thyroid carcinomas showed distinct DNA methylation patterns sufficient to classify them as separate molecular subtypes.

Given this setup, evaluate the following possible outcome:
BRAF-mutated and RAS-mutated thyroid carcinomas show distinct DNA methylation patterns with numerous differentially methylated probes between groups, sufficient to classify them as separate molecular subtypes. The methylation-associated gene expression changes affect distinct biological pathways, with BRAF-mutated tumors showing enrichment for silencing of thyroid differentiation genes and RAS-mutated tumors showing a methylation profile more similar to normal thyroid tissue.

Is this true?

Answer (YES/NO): NO